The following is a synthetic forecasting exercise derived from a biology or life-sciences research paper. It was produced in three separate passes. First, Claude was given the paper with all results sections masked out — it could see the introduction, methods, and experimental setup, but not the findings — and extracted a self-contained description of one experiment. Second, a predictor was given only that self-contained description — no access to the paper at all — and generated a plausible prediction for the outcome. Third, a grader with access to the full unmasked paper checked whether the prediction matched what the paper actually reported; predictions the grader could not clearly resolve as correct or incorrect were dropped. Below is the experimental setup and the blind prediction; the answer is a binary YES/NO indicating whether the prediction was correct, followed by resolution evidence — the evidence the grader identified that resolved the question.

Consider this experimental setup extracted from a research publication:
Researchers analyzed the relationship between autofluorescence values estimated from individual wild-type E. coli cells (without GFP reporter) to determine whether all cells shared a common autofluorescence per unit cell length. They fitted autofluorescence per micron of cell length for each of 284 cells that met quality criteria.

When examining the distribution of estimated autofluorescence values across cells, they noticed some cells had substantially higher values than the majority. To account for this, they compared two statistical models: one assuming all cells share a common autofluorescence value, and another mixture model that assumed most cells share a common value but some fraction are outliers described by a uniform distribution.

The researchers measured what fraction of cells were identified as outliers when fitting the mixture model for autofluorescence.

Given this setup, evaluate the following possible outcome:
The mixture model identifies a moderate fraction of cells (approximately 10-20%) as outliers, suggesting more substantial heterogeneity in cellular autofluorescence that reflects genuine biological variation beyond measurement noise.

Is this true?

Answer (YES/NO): NO